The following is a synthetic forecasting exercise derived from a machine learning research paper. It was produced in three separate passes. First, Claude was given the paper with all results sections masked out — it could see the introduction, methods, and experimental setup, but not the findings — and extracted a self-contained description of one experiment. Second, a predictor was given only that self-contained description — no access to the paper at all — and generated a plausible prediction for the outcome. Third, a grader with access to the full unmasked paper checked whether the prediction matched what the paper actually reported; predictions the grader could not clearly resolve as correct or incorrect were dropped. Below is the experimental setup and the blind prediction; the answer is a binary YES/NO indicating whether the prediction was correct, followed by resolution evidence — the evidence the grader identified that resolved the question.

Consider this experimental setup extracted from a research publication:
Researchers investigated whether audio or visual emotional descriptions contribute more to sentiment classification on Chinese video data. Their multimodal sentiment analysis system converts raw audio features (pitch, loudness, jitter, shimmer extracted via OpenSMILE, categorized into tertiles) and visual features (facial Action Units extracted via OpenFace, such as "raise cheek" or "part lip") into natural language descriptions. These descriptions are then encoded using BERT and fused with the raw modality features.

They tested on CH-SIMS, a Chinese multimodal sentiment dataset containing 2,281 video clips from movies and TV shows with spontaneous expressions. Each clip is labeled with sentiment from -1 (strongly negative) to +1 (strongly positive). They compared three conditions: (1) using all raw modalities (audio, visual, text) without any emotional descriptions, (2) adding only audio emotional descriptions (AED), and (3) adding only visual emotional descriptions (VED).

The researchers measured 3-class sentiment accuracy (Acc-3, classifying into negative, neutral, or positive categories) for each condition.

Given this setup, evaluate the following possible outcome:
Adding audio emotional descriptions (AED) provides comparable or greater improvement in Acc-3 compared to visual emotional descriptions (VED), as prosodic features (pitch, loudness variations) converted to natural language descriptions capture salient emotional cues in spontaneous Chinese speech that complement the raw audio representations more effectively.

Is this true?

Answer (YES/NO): YES